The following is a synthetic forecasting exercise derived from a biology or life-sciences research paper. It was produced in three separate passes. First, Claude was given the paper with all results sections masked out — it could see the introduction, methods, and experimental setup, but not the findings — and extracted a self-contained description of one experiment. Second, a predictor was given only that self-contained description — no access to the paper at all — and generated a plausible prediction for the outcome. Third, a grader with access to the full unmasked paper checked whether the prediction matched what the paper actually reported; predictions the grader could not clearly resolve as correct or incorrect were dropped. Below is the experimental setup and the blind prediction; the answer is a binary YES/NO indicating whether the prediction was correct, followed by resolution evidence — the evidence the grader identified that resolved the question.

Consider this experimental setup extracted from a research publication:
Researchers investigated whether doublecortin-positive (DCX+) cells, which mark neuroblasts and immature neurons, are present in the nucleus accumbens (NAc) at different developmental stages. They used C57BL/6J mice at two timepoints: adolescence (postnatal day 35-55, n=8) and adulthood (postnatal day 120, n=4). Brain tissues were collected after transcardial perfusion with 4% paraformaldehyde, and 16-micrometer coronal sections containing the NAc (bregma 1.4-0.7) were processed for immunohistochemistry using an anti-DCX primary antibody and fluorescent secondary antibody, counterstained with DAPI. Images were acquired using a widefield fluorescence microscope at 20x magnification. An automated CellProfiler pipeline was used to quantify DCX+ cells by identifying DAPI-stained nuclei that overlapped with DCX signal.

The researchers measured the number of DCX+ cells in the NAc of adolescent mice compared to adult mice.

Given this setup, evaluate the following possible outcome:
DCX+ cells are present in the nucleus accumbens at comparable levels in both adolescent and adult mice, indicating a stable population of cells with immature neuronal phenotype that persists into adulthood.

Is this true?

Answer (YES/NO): NO